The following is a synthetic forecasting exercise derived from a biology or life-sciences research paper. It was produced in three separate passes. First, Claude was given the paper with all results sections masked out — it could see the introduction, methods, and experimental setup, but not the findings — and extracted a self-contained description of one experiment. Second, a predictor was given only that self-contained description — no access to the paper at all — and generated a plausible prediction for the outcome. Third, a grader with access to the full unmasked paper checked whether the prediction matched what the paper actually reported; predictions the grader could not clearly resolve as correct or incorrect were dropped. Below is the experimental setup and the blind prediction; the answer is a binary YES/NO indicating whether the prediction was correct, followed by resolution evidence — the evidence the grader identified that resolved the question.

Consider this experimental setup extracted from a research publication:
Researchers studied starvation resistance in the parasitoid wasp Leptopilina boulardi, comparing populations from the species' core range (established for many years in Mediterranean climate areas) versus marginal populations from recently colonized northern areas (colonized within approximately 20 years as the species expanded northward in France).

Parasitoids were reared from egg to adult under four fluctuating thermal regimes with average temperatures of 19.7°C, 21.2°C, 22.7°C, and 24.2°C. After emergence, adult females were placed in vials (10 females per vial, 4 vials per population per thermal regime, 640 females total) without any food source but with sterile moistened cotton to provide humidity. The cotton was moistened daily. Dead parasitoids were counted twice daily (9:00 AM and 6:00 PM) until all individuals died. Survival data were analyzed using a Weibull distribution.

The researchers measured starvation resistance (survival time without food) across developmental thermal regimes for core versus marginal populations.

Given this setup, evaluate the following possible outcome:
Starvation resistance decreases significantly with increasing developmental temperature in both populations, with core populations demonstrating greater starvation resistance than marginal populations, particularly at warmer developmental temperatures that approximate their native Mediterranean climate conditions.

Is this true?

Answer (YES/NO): NO